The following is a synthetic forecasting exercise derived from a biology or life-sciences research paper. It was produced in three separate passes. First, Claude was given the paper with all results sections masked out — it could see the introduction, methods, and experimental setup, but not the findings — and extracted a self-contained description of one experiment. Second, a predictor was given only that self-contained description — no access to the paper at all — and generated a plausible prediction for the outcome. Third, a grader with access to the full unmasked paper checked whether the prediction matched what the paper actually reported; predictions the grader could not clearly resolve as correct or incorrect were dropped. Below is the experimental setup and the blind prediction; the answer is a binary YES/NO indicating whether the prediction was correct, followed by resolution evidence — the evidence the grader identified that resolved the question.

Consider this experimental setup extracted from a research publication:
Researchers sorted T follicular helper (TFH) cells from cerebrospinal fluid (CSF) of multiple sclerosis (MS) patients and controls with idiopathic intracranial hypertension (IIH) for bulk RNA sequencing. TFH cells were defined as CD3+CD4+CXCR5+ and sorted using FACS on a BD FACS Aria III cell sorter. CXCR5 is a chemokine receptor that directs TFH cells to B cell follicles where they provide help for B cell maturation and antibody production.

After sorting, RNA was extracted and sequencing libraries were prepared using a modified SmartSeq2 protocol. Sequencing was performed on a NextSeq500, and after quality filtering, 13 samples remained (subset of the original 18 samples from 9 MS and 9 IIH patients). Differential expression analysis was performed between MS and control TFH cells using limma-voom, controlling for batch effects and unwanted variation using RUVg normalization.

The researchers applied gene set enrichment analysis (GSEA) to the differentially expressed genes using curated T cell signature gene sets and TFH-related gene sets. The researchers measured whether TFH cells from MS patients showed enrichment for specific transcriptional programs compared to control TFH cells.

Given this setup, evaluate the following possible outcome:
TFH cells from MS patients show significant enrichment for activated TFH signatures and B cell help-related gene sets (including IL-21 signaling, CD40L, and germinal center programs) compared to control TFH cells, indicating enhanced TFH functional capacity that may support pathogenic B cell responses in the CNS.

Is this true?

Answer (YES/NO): NO